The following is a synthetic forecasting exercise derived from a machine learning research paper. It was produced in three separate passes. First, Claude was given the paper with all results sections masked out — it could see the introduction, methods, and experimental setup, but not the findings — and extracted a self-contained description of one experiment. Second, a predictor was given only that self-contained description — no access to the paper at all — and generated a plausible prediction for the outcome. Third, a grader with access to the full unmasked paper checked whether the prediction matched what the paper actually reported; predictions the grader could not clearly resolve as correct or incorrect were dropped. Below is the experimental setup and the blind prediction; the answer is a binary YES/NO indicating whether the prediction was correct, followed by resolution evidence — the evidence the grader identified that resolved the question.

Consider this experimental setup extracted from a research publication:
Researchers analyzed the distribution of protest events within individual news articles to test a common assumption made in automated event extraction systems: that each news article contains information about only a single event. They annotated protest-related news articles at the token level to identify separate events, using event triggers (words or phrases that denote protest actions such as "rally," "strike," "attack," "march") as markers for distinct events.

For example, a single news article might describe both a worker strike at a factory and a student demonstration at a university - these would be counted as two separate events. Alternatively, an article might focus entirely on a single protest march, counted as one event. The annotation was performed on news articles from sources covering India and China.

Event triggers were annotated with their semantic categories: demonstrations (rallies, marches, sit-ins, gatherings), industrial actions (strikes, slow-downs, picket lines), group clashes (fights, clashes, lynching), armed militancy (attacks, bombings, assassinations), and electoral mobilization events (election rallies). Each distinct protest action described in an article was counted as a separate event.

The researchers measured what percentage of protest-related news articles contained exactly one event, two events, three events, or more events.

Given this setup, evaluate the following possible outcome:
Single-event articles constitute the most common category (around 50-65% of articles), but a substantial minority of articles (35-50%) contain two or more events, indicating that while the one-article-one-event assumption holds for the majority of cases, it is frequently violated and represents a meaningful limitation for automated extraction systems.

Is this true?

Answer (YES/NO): YES